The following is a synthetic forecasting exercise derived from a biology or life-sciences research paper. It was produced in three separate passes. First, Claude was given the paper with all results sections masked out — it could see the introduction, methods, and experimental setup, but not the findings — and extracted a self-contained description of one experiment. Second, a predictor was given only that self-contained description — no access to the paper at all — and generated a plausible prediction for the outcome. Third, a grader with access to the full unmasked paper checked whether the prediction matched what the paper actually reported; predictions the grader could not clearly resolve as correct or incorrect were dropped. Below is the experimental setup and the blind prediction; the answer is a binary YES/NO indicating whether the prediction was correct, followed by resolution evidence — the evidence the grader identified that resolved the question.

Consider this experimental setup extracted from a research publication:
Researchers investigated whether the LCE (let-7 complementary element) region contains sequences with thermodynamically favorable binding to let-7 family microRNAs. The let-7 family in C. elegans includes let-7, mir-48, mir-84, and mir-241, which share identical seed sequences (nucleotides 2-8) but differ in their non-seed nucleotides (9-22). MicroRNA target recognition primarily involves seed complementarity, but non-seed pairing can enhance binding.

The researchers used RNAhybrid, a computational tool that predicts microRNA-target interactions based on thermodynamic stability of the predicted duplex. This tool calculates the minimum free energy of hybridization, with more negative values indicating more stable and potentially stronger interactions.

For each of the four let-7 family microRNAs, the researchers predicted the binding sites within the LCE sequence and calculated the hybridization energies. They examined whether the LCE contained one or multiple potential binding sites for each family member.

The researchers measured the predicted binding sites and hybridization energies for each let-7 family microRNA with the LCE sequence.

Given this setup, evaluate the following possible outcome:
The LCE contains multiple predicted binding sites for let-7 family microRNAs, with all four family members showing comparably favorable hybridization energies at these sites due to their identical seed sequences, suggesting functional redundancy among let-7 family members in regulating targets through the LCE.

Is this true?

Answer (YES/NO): NO